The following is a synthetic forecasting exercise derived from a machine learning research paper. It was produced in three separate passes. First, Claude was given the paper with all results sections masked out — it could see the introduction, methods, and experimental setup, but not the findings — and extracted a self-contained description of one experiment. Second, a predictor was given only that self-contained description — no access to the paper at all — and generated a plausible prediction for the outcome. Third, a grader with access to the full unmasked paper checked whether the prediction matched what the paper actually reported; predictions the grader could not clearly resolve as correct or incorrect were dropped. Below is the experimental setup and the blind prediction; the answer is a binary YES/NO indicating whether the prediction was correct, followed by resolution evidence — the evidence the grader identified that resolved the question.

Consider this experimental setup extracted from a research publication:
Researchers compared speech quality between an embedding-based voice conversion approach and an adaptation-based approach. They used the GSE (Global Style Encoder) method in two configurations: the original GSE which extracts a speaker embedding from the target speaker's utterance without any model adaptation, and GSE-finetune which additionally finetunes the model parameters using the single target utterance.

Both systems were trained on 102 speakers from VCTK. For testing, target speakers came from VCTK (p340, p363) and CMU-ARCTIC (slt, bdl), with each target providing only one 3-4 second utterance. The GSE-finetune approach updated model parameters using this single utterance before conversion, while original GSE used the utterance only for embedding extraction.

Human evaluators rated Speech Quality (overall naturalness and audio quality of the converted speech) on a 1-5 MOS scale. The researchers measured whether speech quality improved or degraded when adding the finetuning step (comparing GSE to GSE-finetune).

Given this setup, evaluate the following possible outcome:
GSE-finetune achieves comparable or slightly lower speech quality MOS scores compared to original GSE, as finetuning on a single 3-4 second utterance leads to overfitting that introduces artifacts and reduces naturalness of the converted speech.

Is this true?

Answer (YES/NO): YES